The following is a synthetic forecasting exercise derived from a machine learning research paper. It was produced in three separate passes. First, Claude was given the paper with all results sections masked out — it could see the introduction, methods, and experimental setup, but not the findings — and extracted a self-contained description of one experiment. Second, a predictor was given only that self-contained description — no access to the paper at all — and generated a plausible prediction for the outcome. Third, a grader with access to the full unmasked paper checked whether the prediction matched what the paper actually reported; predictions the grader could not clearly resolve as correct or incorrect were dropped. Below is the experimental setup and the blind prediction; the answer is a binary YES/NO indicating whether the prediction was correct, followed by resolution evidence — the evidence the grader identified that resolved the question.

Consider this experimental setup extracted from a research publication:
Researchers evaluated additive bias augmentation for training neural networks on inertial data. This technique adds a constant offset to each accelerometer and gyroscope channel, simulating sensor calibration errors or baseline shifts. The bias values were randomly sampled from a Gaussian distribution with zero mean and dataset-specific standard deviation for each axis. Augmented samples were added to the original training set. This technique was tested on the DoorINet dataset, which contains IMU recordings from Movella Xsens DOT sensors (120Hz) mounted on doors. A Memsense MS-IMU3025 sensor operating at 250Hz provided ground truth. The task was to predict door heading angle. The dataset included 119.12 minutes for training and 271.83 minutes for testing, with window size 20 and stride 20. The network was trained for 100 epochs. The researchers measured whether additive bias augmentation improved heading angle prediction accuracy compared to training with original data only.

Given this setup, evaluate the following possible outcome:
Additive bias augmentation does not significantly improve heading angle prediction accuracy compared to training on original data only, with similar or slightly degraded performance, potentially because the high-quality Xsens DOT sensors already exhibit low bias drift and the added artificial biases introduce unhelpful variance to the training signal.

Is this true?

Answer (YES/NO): NO